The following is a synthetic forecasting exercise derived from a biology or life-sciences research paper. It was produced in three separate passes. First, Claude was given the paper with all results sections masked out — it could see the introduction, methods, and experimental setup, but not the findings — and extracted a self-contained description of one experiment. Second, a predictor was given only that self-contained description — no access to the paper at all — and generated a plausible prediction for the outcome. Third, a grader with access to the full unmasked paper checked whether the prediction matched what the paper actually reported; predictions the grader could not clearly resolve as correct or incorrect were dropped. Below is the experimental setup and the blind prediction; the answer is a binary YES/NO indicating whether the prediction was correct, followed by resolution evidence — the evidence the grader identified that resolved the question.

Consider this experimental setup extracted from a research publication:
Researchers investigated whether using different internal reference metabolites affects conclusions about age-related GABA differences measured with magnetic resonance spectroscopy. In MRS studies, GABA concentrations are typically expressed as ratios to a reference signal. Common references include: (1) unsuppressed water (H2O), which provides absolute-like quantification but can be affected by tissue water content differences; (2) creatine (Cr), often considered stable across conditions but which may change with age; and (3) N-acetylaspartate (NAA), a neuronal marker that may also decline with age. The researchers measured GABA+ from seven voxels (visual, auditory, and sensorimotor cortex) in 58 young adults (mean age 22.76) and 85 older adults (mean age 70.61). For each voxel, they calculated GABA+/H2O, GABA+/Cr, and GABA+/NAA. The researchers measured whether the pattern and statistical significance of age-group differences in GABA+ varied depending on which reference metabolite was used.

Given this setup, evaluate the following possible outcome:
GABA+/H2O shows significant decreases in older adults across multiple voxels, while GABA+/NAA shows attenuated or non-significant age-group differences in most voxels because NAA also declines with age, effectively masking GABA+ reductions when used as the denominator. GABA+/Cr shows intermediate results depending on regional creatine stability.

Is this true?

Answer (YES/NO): NO